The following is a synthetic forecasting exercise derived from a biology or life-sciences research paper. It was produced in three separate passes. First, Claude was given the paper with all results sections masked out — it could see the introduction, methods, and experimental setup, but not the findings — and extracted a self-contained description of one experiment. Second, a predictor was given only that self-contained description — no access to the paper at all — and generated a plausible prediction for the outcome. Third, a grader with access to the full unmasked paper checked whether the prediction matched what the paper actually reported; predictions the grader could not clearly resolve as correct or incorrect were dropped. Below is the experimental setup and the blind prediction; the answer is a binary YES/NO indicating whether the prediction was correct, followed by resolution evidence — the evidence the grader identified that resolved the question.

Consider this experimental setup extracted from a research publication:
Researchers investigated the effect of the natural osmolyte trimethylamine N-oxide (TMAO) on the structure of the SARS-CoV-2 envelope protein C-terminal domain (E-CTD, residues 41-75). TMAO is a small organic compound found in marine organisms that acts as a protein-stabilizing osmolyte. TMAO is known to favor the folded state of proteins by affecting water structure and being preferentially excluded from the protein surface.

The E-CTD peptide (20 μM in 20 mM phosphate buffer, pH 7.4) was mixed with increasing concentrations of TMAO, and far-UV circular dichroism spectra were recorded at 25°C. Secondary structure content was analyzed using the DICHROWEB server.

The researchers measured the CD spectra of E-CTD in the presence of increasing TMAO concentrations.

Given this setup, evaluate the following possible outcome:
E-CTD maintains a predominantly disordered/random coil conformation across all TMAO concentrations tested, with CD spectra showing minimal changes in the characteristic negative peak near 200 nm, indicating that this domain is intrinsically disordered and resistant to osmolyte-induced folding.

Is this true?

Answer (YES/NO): NO